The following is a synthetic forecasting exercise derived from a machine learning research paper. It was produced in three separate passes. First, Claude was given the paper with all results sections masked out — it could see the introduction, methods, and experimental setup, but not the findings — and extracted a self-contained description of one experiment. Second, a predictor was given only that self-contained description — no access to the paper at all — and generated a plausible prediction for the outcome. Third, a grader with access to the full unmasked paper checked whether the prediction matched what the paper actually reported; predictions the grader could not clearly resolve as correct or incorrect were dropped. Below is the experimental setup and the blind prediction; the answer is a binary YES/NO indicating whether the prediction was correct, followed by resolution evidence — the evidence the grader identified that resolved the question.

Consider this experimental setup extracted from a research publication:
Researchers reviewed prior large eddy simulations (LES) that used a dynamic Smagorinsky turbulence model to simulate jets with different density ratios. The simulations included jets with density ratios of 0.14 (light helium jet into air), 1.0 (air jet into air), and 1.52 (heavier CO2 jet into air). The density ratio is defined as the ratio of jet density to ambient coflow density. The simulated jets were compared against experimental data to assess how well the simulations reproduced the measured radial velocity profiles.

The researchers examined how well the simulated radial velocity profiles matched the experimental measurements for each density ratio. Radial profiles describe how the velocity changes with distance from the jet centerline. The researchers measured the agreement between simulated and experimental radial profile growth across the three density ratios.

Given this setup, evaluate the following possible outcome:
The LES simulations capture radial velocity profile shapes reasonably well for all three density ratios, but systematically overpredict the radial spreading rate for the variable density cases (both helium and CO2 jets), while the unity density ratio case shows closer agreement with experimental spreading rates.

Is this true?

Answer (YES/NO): NO